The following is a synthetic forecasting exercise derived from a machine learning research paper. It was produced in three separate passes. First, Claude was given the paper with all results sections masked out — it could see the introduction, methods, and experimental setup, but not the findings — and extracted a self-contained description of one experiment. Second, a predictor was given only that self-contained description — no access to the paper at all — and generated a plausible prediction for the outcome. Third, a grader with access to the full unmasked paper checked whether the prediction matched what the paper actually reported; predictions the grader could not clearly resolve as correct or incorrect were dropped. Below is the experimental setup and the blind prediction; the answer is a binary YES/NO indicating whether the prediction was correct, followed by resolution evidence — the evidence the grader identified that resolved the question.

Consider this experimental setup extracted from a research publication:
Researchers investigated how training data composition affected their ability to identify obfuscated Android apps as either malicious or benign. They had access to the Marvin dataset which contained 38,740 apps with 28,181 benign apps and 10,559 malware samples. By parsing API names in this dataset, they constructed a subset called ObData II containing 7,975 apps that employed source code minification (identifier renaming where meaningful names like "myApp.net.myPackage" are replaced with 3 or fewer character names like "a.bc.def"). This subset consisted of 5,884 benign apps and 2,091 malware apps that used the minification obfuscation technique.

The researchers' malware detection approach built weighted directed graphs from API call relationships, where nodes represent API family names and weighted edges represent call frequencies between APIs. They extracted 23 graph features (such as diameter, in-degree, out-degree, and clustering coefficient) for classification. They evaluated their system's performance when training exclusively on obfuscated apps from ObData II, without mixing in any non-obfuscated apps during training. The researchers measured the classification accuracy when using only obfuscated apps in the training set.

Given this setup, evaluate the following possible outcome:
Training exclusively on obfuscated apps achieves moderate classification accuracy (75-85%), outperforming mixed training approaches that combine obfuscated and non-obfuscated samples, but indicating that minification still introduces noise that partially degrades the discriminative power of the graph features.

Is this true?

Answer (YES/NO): NO